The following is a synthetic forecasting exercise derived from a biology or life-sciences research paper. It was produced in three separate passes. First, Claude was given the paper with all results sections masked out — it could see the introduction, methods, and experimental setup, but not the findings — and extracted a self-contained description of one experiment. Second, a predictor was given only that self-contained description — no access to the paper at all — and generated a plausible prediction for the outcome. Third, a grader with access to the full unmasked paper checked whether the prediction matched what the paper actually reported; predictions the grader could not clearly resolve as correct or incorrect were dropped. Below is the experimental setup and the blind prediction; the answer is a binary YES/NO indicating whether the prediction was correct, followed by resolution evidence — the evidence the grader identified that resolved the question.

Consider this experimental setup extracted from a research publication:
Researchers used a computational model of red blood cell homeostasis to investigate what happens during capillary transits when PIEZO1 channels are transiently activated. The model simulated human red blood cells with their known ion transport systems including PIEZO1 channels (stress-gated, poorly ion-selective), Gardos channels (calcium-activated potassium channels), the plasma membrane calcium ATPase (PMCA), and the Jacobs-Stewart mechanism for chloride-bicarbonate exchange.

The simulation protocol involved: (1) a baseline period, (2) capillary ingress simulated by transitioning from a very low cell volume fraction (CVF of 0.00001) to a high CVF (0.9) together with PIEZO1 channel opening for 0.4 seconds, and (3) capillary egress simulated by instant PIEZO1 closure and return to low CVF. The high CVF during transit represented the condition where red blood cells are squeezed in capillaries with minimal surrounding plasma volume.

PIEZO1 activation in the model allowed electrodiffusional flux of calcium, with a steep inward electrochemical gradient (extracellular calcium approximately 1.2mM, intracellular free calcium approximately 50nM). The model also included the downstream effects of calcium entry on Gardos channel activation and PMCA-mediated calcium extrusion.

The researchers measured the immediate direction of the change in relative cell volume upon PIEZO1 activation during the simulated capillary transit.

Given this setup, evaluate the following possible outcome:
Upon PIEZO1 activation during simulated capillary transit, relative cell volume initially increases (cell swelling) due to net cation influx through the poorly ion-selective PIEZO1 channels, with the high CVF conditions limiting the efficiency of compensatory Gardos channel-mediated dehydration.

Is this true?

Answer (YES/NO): NO